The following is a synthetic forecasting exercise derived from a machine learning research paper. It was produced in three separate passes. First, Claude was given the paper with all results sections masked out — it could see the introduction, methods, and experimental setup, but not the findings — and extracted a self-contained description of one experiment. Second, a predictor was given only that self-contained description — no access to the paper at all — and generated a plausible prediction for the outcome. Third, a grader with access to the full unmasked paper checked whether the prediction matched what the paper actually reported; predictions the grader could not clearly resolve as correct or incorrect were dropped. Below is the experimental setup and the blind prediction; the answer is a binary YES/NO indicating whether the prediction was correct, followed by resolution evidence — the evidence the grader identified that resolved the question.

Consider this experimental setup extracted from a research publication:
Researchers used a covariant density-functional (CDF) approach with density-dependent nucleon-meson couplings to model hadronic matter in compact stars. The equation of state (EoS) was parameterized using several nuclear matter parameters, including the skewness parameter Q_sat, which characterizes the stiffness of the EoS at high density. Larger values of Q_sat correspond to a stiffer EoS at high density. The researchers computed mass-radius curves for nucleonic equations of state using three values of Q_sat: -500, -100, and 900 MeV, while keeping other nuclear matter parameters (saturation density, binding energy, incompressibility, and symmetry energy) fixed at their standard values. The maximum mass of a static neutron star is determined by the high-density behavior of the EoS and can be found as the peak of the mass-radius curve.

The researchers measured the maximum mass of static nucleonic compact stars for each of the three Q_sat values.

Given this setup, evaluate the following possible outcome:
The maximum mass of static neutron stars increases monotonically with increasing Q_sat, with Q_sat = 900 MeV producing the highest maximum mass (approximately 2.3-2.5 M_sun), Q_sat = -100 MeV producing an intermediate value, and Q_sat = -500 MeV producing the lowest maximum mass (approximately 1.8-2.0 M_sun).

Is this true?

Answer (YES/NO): NO